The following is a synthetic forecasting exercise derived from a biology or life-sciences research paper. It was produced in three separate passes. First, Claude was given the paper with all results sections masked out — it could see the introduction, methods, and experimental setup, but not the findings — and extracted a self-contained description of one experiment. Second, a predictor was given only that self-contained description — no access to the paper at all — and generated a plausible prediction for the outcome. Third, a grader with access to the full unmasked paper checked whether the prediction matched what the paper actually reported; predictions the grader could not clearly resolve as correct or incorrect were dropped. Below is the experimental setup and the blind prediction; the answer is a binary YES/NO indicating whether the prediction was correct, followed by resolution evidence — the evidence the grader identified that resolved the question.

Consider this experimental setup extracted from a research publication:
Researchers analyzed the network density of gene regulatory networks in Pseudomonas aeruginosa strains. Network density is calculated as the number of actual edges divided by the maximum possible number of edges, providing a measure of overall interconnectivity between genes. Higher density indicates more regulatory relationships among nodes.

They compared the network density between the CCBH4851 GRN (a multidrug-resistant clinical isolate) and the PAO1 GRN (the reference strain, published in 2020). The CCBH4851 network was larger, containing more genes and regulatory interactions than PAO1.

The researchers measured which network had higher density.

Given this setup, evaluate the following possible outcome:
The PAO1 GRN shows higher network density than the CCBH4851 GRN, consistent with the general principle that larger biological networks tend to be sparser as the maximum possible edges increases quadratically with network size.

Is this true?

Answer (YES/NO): YES